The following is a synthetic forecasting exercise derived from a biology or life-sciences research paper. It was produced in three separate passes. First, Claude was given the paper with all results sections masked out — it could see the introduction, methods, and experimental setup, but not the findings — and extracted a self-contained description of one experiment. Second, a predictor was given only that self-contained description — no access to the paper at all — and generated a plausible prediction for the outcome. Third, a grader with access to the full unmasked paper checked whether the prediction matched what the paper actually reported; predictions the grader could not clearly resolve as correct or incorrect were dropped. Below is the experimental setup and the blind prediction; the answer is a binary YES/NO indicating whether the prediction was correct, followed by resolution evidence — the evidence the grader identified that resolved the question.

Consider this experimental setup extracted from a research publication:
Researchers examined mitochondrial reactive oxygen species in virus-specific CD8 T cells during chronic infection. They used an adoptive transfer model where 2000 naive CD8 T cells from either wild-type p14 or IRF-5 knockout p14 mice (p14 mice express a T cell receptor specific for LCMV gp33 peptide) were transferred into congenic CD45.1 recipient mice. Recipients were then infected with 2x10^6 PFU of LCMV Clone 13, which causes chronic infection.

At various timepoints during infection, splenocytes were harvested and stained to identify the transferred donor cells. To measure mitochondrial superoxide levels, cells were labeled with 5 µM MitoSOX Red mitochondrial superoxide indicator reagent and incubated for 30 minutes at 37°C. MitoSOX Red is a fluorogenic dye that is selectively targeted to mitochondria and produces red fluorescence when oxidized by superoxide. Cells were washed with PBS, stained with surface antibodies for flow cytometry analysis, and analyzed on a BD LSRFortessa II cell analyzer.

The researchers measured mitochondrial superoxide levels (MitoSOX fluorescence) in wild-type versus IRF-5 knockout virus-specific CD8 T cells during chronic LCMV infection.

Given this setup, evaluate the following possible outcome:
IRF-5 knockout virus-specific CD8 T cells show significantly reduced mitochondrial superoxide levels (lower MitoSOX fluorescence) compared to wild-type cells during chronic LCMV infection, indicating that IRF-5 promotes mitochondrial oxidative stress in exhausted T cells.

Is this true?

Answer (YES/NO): NO